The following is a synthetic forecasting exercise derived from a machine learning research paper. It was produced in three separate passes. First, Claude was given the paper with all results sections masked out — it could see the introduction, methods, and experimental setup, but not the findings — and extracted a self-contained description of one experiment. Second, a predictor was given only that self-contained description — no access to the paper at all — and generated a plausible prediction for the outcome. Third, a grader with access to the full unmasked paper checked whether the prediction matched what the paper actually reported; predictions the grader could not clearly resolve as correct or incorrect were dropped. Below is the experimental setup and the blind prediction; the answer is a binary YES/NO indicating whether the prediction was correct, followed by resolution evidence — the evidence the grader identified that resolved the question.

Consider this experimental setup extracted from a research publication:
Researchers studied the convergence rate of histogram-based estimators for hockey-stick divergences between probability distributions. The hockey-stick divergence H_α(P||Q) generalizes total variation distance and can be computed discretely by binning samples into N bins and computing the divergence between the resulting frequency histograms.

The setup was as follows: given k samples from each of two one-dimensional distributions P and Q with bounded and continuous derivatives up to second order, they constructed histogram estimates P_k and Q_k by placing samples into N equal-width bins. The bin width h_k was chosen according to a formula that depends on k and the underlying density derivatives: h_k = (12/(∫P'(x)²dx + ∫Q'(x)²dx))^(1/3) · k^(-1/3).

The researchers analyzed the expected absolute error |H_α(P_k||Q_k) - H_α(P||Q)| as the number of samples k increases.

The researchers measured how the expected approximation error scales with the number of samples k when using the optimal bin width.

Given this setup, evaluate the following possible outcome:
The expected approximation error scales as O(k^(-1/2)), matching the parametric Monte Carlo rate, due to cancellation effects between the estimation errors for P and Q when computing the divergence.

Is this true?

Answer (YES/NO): NO